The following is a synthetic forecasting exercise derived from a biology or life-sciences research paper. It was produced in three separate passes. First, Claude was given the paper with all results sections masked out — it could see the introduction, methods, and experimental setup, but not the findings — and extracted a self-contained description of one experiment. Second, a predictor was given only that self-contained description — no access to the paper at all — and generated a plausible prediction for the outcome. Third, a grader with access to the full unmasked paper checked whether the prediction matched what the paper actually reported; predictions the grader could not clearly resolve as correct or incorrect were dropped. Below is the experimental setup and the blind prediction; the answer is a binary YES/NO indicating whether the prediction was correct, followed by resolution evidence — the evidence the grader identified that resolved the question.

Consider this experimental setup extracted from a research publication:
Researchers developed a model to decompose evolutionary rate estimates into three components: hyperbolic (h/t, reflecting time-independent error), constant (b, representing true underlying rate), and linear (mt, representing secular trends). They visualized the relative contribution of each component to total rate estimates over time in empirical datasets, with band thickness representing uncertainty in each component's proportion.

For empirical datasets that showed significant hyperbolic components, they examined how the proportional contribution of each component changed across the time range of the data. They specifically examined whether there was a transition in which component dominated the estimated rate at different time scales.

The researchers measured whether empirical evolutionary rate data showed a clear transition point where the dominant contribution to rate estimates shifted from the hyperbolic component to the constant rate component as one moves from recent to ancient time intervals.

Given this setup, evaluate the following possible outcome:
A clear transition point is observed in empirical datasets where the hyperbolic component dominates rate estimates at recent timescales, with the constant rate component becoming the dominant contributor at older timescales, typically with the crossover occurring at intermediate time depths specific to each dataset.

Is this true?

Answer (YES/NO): NO